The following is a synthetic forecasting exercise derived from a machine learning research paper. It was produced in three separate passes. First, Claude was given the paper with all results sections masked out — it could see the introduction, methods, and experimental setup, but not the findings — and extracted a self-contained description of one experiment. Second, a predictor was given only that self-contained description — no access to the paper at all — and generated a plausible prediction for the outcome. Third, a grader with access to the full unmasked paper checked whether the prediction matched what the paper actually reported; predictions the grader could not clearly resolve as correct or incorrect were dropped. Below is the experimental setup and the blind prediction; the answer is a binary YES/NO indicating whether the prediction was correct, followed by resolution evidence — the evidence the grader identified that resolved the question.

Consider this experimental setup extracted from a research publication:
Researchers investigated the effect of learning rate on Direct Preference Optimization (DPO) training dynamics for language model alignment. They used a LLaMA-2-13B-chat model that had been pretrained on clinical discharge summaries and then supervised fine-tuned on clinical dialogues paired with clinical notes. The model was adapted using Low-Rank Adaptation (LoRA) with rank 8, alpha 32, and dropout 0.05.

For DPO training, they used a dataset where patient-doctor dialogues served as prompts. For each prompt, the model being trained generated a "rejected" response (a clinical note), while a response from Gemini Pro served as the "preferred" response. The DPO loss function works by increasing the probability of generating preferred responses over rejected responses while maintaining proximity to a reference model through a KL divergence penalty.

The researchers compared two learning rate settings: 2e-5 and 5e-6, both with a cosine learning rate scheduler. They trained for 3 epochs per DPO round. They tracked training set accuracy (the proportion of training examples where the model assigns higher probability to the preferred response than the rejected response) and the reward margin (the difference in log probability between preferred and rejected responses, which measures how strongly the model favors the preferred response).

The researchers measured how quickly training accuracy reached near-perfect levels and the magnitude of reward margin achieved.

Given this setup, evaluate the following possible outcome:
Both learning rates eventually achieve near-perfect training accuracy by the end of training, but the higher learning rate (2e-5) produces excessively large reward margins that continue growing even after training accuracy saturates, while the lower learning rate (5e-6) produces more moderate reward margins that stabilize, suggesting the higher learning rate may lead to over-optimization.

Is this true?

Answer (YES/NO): NO